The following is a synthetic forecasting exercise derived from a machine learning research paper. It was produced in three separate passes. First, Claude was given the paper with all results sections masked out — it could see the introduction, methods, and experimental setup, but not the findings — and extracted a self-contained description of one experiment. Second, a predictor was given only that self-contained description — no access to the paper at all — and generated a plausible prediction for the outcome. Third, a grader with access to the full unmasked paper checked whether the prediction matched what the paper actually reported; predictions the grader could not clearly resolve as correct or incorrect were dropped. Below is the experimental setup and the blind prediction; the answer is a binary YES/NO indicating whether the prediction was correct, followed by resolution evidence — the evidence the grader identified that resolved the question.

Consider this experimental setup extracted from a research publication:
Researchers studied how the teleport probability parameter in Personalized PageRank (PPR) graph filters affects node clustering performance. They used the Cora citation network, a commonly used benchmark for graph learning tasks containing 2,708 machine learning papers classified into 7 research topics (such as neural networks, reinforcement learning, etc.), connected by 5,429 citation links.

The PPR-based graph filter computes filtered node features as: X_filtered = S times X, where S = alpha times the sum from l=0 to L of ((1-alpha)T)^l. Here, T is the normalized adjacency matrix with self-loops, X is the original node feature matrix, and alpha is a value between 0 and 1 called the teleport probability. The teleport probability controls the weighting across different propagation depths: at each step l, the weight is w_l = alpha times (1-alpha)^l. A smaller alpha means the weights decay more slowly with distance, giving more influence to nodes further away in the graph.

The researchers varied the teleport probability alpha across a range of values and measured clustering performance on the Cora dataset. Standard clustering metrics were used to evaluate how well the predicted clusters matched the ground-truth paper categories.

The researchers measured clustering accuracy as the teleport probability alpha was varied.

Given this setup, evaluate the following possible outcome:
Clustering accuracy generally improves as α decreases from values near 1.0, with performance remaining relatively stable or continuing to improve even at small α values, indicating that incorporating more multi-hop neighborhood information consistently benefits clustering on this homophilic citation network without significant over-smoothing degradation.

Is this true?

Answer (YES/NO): YES